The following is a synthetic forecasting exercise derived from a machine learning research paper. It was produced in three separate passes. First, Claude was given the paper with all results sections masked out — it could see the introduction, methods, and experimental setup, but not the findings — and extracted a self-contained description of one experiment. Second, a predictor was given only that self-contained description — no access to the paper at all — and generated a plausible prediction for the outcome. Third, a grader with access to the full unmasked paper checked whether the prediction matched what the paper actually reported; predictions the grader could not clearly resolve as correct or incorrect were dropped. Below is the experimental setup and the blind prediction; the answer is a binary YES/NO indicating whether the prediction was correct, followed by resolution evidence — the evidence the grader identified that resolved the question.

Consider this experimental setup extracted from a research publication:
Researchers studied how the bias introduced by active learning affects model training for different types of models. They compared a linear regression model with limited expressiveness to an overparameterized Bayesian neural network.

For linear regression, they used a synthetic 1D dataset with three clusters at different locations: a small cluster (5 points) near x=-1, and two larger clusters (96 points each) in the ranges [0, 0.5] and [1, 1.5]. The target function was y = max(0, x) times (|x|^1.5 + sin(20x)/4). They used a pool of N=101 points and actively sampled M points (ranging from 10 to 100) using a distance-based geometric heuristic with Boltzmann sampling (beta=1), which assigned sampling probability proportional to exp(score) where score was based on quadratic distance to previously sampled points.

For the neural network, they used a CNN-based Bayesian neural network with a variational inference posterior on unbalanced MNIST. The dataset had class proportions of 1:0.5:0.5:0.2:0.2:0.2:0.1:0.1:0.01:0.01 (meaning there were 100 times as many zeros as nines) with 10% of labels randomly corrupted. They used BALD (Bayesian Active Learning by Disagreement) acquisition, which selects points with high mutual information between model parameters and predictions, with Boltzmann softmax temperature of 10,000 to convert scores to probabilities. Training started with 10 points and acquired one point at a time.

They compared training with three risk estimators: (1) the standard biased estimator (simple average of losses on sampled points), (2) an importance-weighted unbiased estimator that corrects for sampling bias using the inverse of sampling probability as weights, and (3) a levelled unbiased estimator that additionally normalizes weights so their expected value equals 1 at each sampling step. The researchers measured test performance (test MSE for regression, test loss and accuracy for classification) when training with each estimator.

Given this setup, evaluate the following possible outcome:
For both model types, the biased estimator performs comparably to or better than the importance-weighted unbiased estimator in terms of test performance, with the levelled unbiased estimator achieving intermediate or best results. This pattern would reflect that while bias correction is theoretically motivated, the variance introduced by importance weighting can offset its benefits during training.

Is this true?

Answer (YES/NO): NO